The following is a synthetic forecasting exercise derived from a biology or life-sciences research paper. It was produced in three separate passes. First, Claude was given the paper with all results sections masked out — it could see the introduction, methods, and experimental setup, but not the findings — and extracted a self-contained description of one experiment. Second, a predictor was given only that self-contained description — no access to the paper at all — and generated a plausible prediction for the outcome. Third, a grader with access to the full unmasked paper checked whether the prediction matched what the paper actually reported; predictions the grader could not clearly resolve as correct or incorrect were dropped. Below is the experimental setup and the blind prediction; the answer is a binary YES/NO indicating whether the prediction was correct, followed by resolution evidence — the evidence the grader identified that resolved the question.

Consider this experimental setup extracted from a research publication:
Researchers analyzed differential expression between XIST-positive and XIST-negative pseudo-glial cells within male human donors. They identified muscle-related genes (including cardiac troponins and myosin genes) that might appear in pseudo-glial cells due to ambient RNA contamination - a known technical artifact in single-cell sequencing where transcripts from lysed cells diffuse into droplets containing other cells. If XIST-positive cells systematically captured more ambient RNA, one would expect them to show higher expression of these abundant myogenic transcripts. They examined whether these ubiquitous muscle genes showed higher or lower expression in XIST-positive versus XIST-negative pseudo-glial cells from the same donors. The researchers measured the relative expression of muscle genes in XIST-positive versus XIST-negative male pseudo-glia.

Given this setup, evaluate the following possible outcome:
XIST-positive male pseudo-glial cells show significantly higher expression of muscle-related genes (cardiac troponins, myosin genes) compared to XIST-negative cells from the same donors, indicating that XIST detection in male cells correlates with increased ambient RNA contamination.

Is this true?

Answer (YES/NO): NO